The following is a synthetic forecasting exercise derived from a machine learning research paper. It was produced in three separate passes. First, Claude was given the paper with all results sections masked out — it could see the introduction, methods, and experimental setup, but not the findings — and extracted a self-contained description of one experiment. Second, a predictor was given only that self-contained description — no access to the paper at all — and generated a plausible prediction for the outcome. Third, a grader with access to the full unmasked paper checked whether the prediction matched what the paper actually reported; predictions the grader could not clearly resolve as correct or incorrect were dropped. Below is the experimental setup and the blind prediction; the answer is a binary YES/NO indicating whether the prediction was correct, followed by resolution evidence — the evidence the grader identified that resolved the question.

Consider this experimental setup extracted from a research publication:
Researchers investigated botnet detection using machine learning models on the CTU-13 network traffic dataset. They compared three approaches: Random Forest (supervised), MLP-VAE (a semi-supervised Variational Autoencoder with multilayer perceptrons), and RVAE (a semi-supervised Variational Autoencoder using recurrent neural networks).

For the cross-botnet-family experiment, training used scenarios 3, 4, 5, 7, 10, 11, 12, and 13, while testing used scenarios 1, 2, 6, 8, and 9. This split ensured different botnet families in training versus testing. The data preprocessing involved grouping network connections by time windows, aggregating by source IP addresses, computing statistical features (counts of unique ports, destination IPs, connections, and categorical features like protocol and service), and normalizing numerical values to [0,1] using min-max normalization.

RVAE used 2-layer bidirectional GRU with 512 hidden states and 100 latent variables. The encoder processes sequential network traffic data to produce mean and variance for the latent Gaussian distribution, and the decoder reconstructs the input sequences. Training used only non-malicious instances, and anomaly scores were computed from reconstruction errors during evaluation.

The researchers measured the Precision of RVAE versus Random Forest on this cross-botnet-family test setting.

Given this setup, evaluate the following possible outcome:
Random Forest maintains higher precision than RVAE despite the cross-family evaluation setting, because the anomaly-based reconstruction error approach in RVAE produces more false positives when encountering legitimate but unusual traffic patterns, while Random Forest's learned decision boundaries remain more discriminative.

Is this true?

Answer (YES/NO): YES